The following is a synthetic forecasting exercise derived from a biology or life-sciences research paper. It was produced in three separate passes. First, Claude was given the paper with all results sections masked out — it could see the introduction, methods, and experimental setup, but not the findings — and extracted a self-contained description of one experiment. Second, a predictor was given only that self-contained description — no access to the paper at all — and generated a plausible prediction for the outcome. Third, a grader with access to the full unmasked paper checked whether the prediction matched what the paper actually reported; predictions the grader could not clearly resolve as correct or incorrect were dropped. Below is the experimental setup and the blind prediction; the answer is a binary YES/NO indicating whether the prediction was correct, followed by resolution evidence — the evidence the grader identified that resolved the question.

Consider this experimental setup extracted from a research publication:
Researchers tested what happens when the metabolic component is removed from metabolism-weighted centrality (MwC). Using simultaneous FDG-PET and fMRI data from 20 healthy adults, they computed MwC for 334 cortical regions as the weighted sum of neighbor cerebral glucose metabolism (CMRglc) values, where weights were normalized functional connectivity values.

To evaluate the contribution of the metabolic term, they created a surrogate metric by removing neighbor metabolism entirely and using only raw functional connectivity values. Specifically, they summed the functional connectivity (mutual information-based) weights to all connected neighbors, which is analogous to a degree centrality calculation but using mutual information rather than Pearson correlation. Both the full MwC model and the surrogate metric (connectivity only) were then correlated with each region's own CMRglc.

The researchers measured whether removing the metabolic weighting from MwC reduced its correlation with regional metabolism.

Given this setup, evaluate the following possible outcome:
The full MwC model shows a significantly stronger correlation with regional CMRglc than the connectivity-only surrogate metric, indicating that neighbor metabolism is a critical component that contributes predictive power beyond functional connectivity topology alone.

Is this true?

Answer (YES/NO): YES